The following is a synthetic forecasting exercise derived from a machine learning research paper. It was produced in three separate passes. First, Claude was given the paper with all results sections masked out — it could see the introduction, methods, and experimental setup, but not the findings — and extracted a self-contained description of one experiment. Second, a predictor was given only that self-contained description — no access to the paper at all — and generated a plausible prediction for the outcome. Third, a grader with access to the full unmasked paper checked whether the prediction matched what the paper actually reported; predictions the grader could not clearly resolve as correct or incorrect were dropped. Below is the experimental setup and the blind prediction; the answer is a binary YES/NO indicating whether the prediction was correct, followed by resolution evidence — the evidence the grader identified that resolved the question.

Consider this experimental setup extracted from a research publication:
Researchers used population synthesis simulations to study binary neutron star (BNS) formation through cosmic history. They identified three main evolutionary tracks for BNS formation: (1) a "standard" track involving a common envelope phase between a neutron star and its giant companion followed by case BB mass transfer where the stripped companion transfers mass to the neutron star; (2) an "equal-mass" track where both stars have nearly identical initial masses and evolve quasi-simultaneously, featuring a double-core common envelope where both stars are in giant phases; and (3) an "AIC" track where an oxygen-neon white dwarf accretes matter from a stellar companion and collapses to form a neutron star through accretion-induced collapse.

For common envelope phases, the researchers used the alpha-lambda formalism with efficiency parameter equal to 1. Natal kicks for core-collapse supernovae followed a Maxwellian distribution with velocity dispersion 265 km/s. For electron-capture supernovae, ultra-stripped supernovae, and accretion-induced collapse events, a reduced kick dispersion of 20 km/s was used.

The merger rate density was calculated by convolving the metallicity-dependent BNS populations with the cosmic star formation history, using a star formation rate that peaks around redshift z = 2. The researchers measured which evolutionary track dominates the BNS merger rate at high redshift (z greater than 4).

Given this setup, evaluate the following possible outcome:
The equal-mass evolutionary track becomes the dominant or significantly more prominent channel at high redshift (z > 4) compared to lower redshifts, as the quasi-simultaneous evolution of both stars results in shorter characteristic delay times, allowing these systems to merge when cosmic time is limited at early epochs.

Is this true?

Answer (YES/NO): NO